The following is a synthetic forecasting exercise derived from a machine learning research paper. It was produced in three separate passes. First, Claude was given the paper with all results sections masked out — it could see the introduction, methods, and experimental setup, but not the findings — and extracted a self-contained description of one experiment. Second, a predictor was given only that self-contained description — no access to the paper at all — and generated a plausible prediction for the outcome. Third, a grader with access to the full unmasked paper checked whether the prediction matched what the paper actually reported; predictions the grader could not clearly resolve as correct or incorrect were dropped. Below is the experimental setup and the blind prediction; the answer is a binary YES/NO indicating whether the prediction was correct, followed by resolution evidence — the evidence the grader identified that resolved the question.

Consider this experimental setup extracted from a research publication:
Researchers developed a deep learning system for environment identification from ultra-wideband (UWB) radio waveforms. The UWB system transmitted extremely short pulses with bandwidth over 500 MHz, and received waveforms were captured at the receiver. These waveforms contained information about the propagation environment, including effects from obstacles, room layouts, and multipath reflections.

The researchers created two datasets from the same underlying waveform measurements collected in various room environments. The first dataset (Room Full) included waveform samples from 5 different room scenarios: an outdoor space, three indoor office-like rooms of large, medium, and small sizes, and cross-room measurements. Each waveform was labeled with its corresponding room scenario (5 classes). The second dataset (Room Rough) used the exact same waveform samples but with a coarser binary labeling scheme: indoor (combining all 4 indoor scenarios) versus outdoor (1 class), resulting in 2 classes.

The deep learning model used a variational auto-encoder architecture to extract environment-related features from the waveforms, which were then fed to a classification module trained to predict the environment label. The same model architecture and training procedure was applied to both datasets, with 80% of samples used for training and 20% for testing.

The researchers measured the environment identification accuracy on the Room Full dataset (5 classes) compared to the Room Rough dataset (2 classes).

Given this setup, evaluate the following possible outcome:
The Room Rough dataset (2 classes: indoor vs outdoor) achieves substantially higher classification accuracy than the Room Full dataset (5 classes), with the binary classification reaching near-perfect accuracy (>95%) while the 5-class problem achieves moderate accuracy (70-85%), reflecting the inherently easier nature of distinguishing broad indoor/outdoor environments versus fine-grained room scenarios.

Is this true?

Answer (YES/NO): NO